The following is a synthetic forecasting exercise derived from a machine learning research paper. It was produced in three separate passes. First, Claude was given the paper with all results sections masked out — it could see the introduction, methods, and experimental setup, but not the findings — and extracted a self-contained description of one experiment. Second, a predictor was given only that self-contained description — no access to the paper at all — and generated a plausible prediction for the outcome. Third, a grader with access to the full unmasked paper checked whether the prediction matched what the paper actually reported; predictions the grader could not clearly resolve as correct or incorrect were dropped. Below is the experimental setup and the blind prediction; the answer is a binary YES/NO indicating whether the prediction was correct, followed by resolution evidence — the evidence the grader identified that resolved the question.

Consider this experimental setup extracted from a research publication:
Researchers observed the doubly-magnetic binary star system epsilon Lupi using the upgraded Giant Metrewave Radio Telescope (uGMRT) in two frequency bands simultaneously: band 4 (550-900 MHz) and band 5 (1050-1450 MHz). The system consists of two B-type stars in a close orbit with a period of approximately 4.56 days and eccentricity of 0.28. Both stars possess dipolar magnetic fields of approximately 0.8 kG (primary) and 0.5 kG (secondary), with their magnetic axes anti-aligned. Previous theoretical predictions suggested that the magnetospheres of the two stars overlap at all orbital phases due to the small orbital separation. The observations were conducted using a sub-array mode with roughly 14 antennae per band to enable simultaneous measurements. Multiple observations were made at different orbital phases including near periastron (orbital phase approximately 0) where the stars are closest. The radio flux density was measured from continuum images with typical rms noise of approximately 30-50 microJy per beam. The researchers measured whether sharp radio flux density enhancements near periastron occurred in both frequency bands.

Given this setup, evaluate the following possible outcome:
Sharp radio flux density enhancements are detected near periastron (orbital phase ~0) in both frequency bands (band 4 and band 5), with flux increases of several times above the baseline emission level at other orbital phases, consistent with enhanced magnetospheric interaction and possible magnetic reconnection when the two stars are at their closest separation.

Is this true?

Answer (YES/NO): NO